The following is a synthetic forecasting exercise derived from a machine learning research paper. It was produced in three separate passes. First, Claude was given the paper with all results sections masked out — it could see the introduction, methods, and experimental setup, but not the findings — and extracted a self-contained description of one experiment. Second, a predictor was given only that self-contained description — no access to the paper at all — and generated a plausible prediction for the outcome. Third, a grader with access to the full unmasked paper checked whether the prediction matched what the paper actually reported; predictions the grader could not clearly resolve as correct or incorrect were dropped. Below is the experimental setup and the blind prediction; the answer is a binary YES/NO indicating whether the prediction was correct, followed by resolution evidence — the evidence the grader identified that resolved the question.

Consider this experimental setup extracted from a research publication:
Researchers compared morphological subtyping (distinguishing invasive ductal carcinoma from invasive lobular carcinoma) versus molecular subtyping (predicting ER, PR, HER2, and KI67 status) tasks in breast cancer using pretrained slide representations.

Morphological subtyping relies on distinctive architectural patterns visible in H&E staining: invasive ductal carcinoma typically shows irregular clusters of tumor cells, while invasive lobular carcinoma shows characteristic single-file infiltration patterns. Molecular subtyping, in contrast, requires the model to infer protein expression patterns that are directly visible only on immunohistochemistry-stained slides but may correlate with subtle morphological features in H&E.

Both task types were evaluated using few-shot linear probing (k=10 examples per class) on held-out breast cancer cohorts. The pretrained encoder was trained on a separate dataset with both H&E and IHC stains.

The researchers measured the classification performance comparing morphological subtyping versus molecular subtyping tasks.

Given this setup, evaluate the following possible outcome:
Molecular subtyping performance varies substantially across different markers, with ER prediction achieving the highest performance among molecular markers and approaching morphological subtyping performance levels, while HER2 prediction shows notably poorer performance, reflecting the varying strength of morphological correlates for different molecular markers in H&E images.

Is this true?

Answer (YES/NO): NO